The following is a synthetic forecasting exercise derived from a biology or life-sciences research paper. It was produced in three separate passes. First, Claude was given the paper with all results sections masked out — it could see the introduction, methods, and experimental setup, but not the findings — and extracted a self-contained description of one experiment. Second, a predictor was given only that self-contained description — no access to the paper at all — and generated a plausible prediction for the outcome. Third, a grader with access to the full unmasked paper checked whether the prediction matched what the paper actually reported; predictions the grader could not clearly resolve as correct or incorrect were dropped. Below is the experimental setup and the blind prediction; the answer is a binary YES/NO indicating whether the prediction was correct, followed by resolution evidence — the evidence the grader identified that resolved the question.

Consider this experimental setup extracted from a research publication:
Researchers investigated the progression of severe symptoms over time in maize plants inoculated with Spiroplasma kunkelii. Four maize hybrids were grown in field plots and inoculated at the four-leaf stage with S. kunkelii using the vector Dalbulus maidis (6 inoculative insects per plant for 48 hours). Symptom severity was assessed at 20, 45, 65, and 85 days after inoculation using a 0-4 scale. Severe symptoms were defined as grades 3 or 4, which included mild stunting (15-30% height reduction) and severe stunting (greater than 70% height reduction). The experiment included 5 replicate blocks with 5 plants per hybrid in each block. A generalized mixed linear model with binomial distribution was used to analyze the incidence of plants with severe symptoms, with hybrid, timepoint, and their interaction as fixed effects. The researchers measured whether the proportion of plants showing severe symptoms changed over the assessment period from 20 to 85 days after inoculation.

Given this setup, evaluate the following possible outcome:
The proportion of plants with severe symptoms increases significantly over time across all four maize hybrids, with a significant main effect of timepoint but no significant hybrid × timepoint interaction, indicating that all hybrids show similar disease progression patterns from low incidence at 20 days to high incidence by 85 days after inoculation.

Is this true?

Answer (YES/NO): NO